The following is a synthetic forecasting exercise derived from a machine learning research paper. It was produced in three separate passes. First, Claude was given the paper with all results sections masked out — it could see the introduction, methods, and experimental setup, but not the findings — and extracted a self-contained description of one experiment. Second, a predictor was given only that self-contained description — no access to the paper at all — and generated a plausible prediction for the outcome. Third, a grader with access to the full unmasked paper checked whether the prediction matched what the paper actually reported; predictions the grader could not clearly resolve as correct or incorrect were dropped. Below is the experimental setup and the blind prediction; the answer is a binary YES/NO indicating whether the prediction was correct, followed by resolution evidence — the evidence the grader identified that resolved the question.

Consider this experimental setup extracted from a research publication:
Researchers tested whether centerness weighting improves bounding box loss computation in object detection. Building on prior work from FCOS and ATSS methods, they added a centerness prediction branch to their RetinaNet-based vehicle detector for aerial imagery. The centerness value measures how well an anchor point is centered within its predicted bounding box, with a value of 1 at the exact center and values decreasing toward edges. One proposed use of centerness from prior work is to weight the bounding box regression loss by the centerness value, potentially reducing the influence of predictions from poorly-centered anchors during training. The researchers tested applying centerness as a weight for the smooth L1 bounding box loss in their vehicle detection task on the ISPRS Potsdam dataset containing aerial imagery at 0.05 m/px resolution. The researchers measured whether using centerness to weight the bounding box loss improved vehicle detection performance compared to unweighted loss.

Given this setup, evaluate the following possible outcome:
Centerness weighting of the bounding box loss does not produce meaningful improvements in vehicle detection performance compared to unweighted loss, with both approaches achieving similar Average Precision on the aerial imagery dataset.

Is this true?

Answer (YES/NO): YES